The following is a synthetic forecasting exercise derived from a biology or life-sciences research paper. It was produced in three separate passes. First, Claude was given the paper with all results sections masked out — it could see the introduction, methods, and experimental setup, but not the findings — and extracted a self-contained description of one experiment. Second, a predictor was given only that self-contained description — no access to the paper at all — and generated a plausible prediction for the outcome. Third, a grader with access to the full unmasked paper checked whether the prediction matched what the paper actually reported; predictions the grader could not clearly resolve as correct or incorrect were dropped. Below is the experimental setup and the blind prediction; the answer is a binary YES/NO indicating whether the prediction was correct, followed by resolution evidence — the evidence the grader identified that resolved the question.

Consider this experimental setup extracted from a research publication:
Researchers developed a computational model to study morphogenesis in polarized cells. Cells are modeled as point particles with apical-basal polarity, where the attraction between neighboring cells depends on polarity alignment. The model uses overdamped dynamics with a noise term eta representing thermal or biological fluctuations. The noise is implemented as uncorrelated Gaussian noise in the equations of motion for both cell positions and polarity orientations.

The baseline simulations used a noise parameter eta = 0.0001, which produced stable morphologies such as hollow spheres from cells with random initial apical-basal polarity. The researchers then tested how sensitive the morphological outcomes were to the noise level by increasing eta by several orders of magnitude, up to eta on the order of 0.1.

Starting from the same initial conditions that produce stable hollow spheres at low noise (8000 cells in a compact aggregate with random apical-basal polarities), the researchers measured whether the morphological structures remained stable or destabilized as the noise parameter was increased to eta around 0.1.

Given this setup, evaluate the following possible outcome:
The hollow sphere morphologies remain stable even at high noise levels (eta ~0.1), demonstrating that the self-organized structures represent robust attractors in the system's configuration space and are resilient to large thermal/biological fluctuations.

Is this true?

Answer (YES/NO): NO